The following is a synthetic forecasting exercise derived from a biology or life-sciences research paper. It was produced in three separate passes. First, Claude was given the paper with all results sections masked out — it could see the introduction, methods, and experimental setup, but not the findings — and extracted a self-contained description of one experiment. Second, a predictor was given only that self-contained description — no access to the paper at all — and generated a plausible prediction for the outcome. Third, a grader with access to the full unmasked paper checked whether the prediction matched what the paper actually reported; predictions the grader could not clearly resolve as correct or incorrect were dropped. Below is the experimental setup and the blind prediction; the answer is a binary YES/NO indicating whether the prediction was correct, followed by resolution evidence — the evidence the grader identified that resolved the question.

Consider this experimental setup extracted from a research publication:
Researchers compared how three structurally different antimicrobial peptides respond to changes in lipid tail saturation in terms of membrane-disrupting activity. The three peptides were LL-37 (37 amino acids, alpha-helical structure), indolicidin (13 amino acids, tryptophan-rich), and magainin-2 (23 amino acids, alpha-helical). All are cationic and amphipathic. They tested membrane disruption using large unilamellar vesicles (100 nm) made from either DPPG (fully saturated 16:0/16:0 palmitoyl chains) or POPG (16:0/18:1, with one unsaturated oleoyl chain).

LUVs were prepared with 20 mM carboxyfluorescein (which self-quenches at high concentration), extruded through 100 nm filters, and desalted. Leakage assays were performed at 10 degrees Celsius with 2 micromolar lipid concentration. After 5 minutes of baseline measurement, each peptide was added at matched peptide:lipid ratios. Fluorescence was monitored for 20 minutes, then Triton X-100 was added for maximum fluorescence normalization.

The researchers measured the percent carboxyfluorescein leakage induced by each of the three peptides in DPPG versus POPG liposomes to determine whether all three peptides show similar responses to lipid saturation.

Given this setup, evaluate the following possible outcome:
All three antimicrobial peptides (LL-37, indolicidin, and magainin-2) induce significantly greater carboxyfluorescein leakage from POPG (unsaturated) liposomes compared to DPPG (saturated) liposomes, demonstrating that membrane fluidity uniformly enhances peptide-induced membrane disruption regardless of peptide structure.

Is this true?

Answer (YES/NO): NO